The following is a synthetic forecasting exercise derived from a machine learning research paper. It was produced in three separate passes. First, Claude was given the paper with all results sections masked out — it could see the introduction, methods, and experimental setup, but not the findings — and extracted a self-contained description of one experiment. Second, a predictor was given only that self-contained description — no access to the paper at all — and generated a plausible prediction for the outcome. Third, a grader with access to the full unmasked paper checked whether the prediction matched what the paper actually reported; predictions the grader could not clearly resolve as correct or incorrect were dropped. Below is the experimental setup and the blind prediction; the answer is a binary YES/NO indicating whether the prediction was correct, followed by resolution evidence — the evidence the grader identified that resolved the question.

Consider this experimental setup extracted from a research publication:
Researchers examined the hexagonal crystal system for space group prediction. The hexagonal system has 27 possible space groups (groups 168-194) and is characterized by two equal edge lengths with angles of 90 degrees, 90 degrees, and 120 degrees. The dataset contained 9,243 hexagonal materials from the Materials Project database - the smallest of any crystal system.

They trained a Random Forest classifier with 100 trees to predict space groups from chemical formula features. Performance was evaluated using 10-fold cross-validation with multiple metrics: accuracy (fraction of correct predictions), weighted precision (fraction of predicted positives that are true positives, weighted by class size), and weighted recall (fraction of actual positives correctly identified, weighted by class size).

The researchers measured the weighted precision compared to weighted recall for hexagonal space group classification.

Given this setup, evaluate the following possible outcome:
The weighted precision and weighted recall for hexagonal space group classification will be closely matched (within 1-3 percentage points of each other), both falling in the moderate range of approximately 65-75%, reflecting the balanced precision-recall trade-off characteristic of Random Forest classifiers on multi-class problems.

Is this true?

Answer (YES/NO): NO